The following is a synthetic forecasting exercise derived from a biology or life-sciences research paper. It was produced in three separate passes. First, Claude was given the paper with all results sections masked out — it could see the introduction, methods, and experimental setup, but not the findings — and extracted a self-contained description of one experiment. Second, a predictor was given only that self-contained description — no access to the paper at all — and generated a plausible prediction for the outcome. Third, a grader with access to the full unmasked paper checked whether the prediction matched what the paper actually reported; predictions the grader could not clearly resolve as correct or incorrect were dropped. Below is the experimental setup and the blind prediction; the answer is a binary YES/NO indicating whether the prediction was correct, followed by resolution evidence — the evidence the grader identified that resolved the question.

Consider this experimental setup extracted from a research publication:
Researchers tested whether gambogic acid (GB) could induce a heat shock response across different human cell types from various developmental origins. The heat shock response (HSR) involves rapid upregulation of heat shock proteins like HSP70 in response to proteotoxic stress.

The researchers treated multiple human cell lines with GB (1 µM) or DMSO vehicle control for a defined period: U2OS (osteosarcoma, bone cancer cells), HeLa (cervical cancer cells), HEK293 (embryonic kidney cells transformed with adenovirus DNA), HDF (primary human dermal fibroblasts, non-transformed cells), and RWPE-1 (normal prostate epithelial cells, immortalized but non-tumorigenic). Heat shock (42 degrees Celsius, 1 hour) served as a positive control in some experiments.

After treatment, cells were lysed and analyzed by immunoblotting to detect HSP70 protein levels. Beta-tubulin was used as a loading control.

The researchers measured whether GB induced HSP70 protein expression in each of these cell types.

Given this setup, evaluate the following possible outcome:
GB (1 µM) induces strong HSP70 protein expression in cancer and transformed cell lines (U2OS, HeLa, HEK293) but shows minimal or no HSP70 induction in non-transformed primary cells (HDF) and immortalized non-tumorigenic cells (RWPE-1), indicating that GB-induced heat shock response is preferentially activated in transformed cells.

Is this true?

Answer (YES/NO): NO